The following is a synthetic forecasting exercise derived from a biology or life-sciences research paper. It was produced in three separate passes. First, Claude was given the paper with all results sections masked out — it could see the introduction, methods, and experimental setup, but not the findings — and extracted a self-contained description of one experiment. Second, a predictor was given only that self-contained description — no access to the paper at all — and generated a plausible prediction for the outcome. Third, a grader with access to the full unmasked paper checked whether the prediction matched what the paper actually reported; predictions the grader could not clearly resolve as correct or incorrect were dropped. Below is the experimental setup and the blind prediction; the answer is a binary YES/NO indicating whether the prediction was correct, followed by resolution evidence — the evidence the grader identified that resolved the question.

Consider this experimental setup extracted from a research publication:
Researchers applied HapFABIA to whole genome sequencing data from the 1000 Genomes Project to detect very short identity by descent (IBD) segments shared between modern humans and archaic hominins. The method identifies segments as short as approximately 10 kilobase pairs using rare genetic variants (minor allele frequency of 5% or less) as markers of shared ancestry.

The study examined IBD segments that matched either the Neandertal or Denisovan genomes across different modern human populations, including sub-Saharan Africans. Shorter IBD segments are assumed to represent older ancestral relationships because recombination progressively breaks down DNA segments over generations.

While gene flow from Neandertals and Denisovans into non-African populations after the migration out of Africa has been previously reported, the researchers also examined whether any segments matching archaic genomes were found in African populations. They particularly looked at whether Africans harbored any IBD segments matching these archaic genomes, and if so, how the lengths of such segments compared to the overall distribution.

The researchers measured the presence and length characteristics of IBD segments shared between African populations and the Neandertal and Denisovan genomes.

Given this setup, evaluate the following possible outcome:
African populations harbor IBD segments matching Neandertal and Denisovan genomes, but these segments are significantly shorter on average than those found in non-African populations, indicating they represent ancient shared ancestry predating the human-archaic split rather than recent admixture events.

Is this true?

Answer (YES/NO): YES